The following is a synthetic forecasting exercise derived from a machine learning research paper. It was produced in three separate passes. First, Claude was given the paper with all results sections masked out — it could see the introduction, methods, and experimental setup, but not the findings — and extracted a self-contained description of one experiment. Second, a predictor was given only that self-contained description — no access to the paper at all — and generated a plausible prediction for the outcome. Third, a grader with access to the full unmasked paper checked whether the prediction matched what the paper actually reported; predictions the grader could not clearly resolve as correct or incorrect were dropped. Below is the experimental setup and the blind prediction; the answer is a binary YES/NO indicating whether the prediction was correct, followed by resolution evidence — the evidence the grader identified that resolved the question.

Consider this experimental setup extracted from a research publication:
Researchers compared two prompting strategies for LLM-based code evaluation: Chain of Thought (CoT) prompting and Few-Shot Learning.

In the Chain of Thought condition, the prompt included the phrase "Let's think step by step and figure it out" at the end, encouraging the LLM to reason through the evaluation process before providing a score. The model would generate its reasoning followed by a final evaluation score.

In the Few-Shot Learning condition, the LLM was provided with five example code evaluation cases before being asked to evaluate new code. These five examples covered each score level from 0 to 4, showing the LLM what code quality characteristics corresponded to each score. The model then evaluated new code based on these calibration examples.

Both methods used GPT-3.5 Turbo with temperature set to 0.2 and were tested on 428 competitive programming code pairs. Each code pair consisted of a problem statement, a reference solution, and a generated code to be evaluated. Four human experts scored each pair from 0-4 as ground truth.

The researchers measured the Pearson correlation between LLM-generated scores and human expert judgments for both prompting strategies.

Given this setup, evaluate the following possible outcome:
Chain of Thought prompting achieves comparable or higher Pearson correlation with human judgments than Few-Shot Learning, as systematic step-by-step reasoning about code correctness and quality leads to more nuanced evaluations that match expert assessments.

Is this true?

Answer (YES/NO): YES